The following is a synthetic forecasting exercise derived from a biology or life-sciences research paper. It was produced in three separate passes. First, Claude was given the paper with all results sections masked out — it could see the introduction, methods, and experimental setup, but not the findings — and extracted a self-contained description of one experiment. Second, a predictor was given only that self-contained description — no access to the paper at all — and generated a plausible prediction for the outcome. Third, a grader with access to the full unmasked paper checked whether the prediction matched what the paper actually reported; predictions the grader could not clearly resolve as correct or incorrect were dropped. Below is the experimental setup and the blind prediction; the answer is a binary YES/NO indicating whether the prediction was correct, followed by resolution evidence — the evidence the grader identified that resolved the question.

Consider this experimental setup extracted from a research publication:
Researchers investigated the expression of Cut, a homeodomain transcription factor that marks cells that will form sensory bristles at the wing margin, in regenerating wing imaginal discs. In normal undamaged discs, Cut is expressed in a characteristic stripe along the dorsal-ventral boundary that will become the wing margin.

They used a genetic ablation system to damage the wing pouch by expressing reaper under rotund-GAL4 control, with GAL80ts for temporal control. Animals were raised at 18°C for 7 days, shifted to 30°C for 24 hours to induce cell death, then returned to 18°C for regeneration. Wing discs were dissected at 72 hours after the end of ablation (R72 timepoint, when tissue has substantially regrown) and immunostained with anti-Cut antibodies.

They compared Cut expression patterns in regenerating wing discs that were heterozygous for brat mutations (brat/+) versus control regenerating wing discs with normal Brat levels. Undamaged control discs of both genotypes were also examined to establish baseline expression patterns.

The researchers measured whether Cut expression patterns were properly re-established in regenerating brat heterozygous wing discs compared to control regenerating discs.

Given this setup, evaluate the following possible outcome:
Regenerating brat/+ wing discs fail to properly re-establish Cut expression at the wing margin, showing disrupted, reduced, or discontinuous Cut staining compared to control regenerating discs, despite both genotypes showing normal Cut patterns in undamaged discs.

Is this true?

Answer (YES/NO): YES